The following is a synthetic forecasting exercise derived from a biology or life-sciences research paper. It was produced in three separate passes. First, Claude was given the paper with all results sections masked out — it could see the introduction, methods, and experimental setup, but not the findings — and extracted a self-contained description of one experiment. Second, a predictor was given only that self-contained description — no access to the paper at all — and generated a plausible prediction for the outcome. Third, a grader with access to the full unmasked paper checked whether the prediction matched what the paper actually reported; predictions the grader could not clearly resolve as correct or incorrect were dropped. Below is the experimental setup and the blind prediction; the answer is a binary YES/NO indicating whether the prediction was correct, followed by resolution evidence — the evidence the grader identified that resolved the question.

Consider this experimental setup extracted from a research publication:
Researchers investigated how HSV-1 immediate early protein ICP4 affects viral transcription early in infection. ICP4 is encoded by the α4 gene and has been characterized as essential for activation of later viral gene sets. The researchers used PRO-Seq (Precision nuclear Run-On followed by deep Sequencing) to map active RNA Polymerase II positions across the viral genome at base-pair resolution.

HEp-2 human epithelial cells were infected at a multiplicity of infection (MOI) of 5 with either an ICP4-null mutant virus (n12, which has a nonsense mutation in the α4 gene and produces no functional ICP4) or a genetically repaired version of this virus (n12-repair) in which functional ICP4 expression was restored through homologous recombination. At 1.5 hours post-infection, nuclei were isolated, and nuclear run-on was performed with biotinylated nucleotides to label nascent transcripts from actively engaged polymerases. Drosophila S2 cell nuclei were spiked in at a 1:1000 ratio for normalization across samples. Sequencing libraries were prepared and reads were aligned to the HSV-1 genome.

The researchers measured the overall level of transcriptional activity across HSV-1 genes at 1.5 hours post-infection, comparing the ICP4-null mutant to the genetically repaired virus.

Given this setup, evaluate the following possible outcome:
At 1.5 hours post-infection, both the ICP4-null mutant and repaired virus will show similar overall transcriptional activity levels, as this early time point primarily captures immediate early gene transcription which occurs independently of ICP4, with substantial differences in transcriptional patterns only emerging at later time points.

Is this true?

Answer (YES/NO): NO